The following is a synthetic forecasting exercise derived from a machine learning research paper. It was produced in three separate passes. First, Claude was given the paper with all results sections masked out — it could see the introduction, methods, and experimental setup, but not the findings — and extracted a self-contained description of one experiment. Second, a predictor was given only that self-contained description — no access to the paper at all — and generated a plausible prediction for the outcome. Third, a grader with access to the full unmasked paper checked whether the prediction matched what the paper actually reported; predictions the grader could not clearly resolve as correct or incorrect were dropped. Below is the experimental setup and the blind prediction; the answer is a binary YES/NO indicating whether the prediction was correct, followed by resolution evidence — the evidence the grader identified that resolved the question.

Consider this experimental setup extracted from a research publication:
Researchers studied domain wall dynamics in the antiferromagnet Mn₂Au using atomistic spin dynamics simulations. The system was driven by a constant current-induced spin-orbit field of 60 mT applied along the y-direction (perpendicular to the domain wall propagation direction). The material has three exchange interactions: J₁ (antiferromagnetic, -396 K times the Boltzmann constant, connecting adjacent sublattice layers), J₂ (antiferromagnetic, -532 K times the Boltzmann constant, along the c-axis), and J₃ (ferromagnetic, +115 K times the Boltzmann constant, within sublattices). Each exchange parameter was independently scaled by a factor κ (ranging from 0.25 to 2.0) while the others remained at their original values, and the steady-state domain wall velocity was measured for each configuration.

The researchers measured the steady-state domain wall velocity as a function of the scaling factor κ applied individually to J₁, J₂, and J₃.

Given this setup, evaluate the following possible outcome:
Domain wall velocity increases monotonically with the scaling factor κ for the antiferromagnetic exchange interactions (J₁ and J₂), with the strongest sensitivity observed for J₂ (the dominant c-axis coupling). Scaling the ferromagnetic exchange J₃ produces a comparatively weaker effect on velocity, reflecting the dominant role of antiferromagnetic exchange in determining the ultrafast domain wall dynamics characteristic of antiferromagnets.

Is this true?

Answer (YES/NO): NO